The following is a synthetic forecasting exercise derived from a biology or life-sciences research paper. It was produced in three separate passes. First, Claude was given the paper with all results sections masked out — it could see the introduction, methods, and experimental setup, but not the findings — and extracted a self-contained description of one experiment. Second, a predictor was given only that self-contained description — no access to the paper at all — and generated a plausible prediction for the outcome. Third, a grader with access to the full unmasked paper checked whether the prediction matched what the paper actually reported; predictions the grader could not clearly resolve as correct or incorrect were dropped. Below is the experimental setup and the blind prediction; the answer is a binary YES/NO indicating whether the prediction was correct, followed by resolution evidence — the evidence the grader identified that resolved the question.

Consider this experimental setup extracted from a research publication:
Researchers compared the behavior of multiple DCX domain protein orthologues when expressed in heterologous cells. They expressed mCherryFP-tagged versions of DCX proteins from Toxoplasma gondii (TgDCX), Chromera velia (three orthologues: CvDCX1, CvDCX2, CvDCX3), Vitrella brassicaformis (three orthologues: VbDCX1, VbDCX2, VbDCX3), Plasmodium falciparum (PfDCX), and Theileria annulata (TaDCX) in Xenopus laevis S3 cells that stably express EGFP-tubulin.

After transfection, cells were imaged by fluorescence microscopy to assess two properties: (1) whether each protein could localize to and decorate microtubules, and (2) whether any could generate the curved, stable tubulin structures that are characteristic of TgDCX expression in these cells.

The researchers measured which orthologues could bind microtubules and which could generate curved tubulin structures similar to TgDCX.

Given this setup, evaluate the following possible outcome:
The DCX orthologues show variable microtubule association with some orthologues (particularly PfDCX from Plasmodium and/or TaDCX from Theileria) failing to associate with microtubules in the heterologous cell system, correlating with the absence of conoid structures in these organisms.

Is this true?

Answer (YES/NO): NO